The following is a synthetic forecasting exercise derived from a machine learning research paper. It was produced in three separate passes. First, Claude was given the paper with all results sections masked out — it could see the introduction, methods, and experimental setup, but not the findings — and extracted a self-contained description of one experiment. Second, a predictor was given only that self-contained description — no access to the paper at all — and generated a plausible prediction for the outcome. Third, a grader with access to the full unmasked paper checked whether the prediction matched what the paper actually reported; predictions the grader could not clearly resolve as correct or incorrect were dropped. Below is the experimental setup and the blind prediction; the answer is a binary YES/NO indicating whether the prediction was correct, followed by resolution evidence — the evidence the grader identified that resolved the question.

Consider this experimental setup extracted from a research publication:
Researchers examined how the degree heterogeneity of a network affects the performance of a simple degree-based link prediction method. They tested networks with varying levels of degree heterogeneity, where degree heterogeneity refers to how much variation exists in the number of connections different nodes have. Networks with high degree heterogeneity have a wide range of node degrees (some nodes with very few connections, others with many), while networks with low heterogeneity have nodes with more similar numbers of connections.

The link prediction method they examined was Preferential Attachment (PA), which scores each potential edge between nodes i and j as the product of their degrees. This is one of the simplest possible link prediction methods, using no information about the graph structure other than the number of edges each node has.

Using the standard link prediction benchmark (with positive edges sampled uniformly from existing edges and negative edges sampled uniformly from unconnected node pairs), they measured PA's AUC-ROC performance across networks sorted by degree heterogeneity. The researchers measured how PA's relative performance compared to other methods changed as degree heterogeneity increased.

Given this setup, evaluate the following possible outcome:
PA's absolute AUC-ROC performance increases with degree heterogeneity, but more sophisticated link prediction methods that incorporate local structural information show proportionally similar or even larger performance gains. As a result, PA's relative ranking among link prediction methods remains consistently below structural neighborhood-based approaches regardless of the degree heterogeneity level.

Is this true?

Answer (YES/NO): NO